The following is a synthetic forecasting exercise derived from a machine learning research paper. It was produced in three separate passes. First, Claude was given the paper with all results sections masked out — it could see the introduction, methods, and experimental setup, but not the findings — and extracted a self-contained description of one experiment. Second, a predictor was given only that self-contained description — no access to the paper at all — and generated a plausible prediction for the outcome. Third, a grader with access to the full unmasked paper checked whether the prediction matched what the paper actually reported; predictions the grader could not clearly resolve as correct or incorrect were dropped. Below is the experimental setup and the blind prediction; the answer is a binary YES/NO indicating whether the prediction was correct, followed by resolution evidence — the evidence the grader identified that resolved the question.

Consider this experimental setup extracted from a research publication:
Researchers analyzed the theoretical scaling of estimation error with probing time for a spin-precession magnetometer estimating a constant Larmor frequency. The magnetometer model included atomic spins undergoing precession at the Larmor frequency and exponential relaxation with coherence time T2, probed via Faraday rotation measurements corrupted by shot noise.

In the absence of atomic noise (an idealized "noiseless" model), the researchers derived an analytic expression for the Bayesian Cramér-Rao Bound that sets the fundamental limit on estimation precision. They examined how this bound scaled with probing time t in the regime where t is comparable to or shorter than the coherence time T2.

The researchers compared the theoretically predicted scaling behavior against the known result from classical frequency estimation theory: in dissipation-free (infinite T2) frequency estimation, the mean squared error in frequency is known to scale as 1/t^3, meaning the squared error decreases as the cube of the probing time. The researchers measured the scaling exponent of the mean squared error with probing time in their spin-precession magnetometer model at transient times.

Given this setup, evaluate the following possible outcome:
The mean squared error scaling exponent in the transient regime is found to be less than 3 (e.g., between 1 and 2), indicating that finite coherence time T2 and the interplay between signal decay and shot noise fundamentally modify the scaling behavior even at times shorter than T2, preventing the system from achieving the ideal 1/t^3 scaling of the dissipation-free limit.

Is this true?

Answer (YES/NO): NO